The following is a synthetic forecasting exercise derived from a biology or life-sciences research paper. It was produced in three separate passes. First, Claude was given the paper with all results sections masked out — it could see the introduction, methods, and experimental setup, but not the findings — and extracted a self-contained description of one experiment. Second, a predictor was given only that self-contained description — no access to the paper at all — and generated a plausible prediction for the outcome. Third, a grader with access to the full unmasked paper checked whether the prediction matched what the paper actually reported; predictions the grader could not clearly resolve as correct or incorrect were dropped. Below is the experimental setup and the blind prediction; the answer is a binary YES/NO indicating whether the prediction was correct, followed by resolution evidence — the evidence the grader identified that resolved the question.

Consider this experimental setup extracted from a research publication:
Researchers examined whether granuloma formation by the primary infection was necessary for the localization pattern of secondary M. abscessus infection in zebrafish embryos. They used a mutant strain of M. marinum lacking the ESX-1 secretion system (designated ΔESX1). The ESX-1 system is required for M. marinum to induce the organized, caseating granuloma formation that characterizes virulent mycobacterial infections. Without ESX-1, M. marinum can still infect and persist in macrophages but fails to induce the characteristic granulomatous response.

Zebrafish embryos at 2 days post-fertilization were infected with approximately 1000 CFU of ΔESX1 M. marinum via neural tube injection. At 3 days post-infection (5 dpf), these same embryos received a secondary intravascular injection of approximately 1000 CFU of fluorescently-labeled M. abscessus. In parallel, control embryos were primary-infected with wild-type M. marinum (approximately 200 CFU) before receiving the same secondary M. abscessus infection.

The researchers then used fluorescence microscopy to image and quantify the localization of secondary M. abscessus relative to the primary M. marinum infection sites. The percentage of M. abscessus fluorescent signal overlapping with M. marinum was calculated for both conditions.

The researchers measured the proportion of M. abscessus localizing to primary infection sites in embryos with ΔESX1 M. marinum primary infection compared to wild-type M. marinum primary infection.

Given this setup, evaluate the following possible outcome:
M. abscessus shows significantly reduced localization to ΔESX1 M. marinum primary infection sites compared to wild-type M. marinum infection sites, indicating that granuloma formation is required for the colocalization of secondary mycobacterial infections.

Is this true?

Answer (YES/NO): YES